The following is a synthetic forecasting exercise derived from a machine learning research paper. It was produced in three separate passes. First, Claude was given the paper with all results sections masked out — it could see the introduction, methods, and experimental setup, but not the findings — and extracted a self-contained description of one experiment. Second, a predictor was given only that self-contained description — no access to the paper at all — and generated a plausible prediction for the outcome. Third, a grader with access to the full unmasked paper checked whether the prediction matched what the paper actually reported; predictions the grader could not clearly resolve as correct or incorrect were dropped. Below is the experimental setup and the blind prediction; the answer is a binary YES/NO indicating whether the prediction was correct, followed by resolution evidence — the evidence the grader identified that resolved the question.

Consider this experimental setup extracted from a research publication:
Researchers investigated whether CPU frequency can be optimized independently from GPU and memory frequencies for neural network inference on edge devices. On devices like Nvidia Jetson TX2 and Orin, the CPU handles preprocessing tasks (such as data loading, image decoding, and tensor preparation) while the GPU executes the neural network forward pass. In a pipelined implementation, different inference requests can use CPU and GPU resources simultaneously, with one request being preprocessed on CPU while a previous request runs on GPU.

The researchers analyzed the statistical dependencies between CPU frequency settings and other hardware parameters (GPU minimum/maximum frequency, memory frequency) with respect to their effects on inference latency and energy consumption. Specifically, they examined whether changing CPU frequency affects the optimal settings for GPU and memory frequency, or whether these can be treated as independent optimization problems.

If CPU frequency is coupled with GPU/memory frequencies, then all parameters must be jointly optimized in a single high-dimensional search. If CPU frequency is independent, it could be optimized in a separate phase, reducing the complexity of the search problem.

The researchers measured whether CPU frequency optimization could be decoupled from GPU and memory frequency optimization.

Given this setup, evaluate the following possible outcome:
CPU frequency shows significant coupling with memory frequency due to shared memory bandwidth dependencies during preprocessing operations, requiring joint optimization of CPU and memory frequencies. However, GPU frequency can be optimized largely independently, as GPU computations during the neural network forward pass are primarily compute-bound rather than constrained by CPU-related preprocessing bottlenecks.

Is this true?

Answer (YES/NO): NO